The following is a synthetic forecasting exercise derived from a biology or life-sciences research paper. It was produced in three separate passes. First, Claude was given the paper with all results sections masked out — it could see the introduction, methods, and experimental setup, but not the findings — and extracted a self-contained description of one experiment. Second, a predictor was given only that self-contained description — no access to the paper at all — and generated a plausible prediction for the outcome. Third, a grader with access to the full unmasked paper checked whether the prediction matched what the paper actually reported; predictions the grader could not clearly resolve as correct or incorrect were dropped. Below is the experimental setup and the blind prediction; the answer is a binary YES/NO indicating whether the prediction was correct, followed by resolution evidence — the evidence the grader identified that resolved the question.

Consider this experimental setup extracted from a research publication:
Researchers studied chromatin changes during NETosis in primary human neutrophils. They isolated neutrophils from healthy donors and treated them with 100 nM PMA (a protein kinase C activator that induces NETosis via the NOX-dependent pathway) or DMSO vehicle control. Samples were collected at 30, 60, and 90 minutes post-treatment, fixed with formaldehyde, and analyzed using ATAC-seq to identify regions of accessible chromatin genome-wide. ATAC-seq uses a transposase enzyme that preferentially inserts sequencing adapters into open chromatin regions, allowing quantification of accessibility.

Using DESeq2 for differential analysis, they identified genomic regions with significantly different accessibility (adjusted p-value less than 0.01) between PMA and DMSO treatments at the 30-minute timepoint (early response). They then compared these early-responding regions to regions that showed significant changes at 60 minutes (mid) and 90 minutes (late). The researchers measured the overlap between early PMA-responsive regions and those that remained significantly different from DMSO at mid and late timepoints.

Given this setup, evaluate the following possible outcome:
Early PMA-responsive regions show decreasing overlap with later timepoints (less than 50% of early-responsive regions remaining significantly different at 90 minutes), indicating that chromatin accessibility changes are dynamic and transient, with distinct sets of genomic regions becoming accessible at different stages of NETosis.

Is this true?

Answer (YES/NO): NO